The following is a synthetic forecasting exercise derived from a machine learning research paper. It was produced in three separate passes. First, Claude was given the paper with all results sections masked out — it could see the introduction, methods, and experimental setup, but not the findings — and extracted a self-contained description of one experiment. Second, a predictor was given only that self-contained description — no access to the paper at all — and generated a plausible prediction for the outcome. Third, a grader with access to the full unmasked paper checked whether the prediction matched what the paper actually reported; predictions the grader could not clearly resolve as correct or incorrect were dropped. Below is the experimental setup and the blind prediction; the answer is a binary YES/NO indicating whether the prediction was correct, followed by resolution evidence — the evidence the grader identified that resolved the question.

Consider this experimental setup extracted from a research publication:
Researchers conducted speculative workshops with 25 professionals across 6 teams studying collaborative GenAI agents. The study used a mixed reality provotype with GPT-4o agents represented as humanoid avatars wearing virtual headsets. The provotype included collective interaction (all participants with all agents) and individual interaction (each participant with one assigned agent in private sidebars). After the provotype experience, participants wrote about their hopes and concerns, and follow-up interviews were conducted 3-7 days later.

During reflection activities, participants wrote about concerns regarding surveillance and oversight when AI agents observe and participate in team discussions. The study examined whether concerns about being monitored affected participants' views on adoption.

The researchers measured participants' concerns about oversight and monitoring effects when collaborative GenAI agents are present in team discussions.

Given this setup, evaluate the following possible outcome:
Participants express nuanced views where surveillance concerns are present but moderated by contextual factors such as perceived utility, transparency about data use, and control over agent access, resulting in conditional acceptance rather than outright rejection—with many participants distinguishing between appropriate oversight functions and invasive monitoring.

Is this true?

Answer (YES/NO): NO